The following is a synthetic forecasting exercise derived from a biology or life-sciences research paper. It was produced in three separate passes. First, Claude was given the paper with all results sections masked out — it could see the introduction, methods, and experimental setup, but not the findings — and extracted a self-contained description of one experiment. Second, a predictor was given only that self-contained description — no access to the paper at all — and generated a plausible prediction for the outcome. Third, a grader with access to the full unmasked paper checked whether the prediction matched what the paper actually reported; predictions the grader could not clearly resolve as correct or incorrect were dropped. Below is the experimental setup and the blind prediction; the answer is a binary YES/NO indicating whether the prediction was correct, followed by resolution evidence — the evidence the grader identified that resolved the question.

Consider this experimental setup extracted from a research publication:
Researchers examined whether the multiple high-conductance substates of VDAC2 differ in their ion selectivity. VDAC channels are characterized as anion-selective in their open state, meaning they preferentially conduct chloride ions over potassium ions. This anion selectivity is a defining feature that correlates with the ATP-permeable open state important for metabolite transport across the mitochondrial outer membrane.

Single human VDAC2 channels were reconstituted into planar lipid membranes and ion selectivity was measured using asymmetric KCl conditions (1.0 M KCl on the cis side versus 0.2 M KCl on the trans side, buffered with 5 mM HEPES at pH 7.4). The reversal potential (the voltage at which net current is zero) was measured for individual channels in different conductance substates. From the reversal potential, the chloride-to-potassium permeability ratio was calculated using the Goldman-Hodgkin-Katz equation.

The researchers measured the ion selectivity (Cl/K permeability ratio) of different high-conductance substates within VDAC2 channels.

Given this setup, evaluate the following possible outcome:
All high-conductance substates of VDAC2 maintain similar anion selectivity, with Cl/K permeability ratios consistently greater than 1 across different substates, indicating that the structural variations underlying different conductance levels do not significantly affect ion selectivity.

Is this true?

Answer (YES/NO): NO